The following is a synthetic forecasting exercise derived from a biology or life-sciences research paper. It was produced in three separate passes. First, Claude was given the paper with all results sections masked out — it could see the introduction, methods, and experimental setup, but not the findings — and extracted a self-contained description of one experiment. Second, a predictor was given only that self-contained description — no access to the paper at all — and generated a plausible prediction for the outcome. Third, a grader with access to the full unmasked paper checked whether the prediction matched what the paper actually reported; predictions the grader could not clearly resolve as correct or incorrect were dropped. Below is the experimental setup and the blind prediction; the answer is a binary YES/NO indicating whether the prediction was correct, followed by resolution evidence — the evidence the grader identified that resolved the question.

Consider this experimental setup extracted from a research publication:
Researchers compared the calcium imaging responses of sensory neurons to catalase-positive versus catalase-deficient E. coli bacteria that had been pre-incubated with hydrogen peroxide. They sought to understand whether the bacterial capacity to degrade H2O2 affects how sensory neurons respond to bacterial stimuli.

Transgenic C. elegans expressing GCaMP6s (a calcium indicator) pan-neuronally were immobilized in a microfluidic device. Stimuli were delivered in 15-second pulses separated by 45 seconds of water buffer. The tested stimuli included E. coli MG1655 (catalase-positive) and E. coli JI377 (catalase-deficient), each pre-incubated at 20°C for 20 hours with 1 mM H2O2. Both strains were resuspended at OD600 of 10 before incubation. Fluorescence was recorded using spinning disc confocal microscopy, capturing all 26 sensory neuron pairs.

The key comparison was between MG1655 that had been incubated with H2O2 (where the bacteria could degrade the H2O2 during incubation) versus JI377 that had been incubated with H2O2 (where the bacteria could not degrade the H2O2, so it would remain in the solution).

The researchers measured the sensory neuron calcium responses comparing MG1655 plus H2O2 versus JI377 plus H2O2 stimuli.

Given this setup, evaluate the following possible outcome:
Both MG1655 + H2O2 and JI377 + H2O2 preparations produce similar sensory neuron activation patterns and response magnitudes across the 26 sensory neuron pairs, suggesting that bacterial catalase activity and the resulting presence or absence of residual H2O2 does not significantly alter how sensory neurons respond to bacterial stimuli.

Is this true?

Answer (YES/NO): NO